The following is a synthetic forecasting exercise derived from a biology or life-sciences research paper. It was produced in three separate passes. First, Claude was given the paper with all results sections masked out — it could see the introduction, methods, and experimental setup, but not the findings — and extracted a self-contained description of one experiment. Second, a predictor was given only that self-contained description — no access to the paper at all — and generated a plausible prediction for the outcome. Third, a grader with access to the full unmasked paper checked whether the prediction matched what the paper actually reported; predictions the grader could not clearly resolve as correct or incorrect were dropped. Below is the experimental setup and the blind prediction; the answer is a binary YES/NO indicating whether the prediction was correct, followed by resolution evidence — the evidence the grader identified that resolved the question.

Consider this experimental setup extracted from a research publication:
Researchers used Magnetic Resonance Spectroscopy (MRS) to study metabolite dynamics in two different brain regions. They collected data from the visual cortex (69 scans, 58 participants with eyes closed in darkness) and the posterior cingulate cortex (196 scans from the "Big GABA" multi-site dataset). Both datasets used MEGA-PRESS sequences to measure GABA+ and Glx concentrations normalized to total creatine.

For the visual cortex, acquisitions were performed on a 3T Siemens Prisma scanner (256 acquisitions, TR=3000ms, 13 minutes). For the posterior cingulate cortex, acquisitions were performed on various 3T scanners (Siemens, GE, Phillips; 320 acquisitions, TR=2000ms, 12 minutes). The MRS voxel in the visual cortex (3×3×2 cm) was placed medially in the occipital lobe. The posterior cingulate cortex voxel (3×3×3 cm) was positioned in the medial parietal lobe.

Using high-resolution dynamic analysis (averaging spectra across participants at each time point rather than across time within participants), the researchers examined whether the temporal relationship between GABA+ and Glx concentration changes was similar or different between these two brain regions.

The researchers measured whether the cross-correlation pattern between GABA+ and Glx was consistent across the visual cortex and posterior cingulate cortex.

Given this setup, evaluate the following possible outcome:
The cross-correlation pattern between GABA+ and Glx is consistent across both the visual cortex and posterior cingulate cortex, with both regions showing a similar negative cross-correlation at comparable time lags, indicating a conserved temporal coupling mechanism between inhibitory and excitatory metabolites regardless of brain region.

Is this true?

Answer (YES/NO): YES